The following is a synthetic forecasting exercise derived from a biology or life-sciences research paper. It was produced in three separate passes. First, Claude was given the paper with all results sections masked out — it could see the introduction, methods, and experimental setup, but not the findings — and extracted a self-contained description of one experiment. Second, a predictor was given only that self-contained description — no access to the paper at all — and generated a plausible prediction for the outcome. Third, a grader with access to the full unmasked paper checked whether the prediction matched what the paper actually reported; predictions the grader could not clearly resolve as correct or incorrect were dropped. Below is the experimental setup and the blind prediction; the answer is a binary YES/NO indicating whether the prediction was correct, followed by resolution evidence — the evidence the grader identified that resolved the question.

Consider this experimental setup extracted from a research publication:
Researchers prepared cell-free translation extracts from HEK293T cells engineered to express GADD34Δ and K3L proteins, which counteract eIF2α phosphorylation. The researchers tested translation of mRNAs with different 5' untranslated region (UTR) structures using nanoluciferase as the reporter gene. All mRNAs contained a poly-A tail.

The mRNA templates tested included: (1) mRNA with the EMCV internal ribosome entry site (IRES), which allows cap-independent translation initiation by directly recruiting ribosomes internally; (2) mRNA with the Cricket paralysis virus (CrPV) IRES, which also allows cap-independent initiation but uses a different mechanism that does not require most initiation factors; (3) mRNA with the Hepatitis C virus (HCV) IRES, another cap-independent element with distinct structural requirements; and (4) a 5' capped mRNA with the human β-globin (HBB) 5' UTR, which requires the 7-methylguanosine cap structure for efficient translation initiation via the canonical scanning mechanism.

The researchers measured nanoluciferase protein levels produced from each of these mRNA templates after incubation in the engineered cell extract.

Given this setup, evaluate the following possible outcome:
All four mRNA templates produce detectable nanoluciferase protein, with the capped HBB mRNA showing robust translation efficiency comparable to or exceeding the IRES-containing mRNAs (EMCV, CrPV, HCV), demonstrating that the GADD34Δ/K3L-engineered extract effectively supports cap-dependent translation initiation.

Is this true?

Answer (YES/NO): NO